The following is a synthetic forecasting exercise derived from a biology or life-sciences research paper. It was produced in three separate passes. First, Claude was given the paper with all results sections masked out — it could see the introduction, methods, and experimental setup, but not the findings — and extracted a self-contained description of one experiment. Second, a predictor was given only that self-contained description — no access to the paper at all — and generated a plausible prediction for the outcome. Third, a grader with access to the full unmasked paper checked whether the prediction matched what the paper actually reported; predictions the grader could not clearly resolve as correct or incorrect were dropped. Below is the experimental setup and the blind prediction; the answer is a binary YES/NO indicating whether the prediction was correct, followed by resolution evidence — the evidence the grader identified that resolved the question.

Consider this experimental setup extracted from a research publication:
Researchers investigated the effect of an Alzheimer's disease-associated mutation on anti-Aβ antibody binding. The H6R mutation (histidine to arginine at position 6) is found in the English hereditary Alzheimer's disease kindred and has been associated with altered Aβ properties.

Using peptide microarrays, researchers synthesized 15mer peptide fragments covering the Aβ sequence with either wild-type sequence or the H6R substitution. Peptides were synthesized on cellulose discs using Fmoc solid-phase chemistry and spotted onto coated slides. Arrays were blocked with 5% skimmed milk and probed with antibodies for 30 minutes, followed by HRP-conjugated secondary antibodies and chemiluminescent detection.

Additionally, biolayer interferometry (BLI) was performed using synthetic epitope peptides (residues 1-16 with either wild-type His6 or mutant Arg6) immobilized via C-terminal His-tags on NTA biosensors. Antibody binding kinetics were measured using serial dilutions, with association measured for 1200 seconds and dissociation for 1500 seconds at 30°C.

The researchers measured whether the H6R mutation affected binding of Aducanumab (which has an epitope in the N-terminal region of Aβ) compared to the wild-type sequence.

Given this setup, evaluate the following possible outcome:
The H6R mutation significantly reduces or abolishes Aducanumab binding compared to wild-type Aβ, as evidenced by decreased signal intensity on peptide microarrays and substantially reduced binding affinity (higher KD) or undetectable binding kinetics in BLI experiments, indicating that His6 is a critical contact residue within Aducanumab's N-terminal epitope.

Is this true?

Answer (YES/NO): YES